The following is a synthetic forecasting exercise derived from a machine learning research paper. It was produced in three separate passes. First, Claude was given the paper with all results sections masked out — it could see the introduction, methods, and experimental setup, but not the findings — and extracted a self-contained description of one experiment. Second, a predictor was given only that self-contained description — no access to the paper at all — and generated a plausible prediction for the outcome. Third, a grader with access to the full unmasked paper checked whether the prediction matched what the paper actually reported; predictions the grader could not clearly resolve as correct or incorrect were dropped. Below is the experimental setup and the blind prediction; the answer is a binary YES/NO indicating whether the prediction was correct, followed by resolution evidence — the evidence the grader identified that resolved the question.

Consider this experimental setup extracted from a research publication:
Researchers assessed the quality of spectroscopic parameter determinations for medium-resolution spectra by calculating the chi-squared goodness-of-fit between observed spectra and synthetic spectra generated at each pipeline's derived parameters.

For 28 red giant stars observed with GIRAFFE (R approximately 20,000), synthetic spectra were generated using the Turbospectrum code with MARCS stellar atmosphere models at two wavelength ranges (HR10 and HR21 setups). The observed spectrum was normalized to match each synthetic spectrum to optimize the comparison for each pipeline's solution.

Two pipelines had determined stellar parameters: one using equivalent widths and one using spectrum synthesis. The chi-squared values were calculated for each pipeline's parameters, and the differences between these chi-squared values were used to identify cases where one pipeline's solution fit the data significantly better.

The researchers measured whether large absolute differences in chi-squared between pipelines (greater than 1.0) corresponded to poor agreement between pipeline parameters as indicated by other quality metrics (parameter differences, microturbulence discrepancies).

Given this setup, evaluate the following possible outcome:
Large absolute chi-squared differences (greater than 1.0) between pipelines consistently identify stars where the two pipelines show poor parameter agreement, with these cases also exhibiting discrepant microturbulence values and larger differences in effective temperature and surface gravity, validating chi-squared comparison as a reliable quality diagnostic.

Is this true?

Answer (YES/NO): NO